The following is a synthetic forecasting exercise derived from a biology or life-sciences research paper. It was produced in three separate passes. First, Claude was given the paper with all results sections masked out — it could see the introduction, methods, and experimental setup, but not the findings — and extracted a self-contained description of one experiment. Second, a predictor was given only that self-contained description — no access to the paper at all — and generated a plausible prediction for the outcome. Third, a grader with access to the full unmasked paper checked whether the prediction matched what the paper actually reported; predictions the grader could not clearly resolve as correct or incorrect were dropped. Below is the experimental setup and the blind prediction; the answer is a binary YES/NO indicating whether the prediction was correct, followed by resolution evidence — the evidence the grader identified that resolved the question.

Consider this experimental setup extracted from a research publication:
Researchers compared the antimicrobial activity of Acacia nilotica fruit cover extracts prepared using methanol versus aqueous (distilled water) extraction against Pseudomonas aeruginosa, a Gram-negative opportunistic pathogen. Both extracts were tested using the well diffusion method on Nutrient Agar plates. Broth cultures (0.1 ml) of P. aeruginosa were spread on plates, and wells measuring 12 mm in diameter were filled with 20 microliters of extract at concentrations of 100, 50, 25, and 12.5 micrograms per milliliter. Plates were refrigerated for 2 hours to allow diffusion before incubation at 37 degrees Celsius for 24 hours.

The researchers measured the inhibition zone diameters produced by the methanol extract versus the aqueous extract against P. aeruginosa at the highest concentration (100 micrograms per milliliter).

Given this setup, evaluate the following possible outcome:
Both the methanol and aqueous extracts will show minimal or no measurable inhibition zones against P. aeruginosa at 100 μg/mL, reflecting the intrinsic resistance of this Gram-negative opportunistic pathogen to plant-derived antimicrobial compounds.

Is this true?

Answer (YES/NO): NO